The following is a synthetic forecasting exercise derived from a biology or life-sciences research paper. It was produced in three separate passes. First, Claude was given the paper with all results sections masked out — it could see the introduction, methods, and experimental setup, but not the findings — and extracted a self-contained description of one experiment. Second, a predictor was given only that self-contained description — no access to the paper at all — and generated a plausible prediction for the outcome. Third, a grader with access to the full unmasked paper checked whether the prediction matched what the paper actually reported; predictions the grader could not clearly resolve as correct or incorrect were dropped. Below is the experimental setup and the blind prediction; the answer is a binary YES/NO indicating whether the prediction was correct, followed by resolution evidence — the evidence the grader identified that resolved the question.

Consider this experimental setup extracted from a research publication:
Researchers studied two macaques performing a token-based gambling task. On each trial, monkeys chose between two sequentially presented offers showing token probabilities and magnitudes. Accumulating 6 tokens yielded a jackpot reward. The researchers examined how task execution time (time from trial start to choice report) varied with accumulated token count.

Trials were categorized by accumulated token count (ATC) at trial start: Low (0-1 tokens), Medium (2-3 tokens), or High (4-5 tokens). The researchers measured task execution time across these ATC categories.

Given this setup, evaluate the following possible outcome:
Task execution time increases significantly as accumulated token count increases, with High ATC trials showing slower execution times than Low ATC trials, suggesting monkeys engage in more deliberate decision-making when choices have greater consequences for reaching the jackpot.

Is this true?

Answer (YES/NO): NO